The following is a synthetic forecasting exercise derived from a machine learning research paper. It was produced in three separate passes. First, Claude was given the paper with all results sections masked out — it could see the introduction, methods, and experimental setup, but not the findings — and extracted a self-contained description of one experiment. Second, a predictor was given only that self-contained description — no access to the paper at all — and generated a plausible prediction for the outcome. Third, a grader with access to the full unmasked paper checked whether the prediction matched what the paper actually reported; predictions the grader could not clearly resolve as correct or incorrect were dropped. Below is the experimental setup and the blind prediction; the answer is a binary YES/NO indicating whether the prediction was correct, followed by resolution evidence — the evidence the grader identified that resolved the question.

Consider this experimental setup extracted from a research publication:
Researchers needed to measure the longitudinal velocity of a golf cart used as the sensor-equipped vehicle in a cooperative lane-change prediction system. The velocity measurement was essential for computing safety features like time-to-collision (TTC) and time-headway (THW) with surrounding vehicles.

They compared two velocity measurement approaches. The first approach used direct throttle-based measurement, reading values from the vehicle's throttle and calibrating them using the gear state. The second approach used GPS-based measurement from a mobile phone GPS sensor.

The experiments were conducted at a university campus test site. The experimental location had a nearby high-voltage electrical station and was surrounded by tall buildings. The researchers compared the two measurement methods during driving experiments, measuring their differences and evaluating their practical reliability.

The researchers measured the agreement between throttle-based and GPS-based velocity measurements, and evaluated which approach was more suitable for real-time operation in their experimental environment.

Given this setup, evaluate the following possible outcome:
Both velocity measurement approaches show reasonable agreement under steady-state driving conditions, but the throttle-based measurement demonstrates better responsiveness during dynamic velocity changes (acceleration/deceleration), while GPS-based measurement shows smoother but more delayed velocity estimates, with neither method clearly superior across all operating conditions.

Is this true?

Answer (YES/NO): NO